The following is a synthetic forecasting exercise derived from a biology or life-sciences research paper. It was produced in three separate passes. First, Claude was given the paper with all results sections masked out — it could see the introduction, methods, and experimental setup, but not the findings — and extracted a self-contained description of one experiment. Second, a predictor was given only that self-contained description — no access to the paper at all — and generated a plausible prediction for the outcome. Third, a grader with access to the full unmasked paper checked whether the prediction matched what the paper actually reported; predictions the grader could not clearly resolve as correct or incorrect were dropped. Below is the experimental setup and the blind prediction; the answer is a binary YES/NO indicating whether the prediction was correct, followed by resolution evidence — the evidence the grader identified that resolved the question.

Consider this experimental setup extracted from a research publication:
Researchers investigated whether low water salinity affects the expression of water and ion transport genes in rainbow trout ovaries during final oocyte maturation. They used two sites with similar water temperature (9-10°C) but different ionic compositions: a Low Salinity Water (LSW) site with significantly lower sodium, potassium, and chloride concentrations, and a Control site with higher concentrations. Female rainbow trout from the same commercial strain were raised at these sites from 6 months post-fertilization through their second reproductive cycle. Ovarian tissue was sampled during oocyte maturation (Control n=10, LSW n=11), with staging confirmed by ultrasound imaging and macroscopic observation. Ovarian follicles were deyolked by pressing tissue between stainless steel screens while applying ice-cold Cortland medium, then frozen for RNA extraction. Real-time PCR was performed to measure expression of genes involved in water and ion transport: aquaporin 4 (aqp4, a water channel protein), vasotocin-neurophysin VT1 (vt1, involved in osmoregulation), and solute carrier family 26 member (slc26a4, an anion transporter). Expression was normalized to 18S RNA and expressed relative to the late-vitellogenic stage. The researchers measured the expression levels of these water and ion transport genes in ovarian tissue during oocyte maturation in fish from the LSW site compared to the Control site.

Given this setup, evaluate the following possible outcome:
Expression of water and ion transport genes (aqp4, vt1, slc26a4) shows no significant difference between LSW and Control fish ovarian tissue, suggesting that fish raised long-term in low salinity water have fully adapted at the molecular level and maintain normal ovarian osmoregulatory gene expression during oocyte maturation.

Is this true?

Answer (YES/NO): NO